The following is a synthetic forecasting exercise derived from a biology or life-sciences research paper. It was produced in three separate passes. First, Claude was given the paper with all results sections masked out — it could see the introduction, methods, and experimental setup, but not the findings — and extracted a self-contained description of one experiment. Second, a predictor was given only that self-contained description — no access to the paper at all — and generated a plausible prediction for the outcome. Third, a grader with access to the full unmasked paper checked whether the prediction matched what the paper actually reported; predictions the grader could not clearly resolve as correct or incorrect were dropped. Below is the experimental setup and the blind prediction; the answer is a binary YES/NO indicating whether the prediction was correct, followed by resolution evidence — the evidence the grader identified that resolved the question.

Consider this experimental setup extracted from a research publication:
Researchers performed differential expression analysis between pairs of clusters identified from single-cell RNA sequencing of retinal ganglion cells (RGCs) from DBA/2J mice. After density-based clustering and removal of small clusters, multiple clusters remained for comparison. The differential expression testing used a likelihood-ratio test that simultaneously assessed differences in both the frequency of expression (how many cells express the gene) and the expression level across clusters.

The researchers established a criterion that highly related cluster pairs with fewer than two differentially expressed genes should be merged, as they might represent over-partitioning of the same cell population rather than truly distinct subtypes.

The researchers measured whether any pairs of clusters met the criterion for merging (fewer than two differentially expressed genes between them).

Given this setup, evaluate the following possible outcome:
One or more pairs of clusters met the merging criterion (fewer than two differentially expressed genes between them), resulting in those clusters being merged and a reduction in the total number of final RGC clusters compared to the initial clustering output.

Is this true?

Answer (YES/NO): NO